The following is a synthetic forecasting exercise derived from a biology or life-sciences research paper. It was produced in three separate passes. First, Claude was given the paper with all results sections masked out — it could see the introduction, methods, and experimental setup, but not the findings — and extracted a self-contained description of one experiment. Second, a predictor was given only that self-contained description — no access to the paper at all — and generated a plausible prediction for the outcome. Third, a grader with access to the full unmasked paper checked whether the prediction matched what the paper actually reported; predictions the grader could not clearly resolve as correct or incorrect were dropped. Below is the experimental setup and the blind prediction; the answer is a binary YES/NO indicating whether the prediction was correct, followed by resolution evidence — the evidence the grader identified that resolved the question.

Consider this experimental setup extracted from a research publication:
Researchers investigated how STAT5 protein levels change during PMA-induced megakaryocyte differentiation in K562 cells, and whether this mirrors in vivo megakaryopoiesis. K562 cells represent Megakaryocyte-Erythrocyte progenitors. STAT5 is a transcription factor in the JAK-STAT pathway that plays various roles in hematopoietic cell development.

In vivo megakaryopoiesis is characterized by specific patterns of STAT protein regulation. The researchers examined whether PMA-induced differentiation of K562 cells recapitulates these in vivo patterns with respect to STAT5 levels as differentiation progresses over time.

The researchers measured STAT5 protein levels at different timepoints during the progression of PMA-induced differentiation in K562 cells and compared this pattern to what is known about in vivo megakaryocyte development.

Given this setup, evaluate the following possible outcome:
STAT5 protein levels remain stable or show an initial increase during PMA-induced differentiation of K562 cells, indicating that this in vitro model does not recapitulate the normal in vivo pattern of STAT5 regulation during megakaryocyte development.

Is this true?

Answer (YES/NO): NO